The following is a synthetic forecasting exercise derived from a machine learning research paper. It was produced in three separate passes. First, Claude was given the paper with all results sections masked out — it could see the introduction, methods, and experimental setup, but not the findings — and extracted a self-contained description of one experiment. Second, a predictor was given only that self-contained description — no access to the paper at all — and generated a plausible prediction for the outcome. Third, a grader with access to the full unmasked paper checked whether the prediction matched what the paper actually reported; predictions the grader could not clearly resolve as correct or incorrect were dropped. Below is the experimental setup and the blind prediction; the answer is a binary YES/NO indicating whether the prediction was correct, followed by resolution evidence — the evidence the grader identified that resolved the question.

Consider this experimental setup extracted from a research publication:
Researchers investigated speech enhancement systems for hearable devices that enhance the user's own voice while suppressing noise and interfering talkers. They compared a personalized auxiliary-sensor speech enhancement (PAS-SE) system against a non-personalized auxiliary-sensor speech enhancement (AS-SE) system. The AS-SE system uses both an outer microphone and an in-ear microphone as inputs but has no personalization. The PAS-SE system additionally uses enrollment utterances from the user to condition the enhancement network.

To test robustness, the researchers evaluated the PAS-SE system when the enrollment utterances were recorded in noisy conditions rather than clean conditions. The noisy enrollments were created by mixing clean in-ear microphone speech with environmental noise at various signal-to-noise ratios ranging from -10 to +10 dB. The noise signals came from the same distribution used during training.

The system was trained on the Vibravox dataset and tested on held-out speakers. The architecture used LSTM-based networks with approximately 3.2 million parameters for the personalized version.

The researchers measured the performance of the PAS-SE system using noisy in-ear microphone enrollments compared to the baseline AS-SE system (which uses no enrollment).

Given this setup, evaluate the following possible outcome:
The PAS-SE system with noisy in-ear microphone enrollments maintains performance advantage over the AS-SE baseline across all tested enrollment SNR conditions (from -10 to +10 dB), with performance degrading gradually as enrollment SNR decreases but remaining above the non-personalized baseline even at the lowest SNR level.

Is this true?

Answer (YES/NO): NO